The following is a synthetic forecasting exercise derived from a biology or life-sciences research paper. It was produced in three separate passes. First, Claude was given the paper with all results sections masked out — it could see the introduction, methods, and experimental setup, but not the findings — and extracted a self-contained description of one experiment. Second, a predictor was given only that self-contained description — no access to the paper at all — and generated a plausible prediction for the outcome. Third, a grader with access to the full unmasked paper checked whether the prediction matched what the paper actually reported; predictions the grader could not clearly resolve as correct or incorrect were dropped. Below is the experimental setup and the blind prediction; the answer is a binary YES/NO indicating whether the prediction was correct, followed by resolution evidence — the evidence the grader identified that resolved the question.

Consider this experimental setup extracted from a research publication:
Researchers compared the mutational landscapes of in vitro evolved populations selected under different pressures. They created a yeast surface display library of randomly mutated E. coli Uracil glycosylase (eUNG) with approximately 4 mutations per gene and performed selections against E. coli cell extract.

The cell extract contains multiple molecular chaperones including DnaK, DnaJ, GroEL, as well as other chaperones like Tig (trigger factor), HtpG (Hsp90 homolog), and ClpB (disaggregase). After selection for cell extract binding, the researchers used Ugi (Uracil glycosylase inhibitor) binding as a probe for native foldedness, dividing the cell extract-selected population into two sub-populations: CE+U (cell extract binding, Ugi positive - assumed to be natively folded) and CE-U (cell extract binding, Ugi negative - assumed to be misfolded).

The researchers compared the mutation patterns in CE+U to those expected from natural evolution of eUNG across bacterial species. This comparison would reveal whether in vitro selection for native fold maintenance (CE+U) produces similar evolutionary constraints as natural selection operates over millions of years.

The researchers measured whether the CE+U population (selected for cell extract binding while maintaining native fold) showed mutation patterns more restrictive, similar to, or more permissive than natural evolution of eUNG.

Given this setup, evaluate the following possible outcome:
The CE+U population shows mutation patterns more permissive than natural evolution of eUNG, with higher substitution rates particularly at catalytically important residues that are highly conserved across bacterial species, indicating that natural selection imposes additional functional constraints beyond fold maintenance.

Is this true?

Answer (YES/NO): NO